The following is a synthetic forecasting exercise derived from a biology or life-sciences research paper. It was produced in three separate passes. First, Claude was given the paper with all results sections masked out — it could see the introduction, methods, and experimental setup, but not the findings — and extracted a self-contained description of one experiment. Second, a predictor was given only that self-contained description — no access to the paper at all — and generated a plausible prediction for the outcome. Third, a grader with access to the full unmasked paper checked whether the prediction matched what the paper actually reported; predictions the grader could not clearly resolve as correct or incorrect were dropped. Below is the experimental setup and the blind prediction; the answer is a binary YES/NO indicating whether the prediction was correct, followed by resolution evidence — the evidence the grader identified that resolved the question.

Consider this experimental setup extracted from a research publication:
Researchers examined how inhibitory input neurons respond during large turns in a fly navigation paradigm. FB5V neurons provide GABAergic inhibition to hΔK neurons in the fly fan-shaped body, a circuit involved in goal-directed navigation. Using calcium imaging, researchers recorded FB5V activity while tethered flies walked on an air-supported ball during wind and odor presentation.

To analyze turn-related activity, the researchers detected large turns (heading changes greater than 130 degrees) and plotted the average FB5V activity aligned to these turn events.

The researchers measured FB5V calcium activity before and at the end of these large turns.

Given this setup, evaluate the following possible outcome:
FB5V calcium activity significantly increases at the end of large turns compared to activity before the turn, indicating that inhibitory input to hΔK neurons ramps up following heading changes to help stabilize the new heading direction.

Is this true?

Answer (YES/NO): NO